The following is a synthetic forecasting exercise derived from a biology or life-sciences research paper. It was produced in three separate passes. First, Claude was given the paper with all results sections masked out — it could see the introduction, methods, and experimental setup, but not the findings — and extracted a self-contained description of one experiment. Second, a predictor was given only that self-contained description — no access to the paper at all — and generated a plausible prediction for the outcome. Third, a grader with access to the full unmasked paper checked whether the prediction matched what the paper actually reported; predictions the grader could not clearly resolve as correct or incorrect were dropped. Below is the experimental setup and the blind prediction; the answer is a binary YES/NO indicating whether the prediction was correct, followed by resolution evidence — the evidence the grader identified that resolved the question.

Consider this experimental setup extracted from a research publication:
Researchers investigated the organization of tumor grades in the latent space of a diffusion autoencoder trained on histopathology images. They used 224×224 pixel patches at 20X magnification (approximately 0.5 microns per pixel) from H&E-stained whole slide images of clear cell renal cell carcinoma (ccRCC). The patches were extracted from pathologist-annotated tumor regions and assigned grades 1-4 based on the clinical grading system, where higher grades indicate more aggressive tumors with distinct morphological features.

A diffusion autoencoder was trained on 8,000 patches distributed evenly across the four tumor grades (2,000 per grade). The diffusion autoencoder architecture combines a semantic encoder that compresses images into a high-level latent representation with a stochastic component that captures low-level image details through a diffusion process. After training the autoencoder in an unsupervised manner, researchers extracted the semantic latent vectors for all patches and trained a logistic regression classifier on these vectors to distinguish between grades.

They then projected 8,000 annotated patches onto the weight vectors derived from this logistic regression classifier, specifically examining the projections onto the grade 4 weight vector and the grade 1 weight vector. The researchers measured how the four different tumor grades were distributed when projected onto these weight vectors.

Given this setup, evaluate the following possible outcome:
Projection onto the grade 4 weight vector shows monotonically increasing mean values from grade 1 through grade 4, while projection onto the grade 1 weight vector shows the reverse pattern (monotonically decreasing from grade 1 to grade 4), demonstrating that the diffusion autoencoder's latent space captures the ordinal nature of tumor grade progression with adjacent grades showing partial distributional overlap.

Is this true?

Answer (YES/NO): YES